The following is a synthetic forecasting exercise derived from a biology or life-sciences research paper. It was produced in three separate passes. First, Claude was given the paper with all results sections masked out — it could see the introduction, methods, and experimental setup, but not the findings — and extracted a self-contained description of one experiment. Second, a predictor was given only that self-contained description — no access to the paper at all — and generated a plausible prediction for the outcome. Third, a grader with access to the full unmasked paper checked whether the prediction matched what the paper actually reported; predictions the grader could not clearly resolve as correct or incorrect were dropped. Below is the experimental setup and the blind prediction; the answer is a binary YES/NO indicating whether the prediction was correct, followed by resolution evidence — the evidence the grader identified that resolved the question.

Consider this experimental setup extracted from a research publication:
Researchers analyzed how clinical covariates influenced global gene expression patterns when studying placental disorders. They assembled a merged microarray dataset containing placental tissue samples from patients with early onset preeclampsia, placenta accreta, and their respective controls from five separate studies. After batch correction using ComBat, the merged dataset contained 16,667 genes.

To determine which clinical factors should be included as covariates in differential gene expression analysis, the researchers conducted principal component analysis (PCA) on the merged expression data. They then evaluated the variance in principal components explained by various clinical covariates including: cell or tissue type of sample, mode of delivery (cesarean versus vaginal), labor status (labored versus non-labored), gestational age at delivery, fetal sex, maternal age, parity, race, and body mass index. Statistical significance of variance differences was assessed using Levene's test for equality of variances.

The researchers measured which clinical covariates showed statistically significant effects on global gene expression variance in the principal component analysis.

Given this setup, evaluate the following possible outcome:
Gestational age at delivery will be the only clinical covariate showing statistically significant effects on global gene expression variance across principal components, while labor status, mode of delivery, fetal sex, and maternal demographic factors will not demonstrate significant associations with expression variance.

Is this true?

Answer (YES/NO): NO